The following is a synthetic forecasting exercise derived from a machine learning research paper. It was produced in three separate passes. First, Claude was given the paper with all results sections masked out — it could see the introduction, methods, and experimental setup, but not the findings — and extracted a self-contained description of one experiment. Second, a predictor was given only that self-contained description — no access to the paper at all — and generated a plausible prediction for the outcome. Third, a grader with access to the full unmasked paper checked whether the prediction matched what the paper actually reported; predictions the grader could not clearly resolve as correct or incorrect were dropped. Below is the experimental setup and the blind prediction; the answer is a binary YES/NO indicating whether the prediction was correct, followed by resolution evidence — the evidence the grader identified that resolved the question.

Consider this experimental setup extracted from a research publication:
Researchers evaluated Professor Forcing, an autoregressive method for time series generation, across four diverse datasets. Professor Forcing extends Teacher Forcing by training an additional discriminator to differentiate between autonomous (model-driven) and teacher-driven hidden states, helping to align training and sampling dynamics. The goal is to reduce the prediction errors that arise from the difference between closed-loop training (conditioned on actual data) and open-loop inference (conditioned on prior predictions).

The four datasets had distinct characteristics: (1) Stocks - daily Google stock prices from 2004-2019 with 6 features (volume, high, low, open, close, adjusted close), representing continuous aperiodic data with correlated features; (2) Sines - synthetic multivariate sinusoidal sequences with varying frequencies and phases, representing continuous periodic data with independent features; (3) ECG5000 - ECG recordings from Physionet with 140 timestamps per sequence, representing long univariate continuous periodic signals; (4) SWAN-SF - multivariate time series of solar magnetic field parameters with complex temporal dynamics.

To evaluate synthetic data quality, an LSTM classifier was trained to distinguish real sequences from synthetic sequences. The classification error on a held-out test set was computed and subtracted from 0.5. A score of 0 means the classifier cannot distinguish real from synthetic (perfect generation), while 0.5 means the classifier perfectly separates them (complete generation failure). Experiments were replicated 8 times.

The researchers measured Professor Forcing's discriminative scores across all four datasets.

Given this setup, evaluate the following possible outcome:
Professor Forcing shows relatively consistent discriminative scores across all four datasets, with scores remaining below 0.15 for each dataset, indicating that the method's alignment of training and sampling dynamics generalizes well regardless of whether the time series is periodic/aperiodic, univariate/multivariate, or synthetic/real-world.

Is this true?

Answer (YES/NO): NO